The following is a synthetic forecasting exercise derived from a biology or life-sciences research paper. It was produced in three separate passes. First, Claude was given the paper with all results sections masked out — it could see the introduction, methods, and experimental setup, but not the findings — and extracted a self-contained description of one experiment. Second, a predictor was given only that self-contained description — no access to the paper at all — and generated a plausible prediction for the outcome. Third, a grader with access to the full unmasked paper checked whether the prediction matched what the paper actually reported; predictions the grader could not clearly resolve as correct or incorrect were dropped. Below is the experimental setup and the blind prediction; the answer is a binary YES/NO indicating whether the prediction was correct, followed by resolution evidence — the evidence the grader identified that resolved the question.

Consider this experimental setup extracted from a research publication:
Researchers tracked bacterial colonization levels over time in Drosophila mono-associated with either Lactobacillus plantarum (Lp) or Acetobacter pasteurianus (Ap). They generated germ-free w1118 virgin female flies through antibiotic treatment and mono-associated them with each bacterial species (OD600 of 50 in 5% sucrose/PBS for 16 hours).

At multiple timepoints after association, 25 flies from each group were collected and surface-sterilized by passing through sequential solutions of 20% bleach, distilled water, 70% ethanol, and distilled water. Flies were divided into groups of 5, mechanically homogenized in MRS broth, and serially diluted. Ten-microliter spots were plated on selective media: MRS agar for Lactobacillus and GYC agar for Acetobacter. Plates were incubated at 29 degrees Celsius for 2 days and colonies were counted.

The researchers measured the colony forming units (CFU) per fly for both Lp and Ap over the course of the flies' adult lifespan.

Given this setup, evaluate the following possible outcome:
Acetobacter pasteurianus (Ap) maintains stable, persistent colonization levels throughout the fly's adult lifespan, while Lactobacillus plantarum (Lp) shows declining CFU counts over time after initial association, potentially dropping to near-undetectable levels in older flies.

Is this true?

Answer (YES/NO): NO